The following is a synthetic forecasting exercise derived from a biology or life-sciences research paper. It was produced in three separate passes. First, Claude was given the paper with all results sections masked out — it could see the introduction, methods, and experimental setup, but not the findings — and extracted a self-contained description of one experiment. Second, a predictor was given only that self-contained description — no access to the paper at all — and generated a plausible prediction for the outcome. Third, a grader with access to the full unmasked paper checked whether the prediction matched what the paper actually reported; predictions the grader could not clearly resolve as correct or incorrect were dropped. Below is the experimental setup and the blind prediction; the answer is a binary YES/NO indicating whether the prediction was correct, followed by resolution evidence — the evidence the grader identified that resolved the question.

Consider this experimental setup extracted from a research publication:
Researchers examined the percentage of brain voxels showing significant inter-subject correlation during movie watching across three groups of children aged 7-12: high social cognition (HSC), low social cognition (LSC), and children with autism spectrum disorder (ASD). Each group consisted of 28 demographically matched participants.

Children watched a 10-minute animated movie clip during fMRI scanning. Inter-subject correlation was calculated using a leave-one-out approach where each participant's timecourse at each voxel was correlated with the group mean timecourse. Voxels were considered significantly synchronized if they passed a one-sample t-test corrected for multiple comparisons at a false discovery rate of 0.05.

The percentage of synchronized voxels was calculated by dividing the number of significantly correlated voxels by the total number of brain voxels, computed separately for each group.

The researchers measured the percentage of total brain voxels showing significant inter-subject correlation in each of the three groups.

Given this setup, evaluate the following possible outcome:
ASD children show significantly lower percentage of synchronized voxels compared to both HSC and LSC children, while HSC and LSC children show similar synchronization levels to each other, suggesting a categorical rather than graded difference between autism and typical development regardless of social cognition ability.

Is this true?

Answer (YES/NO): YES